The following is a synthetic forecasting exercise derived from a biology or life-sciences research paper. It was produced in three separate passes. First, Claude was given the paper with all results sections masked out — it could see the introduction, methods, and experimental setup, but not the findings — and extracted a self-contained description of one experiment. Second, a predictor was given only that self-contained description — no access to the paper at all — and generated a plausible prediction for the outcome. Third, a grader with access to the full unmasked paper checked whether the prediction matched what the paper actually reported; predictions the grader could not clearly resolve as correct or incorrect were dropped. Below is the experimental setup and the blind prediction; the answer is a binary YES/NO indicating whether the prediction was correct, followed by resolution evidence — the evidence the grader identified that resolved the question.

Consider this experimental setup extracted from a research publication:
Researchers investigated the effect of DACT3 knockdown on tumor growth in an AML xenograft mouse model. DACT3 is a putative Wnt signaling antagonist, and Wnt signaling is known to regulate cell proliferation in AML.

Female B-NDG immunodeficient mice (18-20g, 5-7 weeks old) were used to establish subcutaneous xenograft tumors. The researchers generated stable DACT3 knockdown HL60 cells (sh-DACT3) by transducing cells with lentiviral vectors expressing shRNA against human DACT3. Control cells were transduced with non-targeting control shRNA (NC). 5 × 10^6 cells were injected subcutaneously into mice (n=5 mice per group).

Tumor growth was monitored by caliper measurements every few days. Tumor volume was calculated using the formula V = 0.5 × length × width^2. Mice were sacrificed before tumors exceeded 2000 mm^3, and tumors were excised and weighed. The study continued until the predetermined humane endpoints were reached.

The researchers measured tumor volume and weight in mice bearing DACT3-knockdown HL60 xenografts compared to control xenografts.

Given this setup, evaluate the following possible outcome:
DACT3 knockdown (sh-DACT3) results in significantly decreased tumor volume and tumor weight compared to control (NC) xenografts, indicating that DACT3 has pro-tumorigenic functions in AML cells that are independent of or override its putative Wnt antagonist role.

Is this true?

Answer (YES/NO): NO